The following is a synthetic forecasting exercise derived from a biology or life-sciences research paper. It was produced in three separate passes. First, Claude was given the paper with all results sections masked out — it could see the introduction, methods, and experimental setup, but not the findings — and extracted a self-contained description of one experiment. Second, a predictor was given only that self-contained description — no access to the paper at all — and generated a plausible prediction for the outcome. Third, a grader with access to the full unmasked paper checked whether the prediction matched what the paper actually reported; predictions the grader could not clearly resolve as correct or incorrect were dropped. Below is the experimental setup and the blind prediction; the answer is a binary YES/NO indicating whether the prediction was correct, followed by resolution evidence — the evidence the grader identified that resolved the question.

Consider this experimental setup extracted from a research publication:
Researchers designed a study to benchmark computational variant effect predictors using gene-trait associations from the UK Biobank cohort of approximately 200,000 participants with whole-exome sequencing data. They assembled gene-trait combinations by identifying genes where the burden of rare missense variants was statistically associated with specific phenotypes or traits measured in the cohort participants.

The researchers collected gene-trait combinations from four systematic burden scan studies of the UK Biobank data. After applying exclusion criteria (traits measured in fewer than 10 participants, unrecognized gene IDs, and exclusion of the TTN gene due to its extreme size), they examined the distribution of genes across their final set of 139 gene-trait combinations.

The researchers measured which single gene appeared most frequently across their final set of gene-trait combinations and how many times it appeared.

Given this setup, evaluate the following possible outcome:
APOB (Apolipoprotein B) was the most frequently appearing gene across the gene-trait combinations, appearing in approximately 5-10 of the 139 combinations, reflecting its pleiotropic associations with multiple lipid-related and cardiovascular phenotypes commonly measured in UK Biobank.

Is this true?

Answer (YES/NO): NO